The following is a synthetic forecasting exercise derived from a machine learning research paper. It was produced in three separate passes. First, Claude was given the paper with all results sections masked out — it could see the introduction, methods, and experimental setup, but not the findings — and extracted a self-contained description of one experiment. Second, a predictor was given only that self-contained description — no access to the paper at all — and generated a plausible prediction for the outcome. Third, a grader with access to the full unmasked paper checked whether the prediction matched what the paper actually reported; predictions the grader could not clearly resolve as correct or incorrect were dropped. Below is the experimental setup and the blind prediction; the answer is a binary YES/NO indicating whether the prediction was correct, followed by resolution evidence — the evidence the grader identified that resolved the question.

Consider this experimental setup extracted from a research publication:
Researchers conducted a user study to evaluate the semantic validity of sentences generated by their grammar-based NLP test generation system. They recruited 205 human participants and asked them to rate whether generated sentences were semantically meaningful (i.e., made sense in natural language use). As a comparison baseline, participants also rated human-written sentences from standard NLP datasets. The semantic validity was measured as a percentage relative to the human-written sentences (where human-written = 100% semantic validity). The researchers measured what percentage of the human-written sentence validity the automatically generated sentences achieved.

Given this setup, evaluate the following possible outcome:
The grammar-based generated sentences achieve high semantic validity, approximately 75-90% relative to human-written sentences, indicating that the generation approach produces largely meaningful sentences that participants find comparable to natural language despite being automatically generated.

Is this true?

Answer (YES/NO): YES